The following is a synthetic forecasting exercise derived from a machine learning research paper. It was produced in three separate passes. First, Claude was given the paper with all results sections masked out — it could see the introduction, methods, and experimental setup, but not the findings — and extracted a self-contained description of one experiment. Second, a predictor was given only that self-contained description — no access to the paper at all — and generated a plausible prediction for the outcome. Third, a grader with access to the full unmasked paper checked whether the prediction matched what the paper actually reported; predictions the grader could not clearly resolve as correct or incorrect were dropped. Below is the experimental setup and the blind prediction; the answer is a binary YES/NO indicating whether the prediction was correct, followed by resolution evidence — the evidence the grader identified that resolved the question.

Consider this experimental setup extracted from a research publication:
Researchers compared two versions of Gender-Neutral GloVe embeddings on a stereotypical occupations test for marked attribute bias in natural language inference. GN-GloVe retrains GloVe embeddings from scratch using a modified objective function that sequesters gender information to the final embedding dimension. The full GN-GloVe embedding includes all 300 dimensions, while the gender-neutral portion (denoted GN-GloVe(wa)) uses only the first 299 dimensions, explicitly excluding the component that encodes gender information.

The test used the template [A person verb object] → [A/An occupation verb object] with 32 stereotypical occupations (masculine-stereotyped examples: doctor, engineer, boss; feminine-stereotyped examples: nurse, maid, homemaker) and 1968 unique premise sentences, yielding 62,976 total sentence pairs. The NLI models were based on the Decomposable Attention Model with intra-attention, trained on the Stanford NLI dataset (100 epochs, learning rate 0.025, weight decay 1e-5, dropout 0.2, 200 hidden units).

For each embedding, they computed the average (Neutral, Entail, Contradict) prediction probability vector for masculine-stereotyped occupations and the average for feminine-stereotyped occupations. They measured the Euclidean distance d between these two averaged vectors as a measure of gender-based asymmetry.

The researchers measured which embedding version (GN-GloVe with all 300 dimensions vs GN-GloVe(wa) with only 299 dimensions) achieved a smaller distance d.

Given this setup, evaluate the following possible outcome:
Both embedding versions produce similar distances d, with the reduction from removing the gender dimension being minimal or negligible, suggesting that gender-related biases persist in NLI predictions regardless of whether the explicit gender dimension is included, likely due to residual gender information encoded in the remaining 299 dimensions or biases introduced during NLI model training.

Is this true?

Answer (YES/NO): NO